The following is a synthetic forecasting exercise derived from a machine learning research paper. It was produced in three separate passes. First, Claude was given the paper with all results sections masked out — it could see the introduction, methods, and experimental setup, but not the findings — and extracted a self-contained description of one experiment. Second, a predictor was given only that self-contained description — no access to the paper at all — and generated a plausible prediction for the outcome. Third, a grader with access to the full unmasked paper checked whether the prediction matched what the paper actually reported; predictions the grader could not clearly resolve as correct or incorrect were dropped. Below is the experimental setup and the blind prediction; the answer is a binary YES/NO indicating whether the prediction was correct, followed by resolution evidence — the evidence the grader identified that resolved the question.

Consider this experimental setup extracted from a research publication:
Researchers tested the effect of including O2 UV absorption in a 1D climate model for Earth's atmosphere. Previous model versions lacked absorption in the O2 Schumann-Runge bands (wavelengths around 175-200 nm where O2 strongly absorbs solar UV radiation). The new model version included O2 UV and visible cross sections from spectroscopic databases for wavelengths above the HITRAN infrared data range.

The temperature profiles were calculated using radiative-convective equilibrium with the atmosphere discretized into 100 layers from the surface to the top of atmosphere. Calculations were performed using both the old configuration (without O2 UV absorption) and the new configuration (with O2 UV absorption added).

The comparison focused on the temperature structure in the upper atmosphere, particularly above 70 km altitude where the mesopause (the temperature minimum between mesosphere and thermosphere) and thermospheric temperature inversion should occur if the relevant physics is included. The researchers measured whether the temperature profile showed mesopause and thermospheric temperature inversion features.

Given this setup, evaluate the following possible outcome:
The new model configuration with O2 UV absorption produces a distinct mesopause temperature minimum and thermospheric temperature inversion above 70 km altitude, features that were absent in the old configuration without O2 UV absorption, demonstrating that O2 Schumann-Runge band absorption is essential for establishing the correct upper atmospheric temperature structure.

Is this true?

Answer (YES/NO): YES